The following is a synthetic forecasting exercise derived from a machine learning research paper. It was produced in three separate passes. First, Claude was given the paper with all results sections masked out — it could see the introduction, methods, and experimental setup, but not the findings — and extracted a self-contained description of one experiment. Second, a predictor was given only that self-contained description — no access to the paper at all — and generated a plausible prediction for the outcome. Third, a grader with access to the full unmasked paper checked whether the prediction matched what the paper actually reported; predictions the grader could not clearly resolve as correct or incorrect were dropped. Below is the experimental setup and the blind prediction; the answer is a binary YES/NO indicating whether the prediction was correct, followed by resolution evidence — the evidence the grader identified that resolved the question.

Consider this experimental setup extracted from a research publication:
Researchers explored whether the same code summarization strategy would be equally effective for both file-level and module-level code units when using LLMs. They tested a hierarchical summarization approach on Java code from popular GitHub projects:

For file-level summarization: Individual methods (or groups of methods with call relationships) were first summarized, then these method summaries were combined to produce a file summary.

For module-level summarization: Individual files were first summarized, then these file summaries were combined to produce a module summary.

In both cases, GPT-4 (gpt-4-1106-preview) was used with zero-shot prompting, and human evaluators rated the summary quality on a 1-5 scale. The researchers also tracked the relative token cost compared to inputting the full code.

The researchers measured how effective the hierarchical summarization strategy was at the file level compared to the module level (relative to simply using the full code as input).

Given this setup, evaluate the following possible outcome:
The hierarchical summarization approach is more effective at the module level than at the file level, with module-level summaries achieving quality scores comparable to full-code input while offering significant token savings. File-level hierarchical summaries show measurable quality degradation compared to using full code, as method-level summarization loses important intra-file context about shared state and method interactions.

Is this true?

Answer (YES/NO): NO